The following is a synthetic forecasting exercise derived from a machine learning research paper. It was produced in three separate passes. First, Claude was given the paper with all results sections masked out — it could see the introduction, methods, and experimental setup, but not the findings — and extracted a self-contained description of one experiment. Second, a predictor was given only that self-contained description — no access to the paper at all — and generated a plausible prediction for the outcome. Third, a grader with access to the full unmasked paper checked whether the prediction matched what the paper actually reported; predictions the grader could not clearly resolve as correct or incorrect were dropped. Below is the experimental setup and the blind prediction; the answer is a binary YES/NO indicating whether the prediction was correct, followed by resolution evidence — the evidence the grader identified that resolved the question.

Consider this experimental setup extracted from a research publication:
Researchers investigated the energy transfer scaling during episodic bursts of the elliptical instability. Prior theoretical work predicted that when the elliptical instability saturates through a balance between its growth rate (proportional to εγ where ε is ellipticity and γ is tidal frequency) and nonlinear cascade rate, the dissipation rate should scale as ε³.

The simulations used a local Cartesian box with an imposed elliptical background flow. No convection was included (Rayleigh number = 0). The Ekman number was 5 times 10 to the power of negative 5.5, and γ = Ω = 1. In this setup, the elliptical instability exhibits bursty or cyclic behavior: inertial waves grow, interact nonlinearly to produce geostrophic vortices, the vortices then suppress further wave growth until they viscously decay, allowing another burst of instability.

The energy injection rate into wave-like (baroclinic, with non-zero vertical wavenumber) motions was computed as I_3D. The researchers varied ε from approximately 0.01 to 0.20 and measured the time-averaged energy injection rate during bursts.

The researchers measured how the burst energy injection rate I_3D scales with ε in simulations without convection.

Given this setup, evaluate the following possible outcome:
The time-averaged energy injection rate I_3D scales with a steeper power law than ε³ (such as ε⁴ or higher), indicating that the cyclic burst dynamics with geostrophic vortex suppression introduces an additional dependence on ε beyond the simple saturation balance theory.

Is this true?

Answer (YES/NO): NO